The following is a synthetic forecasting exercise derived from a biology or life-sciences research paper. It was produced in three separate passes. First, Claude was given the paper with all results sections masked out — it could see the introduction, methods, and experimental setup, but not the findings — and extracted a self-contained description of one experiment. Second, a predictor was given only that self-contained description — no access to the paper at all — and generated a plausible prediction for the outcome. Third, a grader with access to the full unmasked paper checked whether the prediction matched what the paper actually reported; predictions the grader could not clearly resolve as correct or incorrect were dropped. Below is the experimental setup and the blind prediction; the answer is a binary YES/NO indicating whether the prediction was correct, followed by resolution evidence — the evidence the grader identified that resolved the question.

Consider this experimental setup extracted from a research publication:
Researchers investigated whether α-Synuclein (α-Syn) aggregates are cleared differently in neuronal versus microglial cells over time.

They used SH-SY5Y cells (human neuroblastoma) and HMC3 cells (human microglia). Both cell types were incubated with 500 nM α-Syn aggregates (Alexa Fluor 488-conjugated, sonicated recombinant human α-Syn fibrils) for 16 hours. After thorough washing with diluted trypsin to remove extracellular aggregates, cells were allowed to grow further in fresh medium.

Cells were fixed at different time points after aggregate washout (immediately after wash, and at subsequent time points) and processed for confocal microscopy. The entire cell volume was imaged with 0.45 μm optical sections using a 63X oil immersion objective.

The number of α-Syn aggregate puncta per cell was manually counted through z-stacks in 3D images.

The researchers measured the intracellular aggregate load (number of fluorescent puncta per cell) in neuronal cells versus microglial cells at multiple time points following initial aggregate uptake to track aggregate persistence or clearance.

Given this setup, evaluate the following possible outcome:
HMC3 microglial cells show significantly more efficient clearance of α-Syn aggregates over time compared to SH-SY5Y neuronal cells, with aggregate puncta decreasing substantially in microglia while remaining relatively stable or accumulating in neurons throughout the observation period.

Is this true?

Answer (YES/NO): NO